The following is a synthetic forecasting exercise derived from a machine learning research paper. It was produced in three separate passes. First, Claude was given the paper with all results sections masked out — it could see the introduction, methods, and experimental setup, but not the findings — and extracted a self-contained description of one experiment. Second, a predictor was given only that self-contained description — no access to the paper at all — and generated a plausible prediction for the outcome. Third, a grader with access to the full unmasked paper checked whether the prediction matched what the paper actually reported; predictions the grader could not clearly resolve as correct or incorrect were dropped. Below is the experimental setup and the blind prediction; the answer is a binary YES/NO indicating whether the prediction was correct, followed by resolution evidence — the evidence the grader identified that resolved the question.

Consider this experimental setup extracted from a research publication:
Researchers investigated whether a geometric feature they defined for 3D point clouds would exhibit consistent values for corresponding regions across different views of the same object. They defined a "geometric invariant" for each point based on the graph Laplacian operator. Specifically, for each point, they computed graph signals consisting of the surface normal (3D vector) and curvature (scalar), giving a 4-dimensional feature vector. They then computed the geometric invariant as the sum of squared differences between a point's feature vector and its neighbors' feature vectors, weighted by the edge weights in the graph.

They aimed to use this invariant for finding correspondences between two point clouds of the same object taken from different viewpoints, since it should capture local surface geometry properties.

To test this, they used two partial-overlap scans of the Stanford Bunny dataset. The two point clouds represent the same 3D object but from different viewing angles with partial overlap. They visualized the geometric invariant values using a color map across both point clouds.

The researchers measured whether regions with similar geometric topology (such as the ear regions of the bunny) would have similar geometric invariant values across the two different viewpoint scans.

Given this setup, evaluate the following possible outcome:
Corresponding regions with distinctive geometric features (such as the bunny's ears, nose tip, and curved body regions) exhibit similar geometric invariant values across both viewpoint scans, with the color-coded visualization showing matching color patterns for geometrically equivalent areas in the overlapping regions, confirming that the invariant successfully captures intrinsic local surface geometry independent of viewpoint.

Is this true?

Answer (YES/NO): YES